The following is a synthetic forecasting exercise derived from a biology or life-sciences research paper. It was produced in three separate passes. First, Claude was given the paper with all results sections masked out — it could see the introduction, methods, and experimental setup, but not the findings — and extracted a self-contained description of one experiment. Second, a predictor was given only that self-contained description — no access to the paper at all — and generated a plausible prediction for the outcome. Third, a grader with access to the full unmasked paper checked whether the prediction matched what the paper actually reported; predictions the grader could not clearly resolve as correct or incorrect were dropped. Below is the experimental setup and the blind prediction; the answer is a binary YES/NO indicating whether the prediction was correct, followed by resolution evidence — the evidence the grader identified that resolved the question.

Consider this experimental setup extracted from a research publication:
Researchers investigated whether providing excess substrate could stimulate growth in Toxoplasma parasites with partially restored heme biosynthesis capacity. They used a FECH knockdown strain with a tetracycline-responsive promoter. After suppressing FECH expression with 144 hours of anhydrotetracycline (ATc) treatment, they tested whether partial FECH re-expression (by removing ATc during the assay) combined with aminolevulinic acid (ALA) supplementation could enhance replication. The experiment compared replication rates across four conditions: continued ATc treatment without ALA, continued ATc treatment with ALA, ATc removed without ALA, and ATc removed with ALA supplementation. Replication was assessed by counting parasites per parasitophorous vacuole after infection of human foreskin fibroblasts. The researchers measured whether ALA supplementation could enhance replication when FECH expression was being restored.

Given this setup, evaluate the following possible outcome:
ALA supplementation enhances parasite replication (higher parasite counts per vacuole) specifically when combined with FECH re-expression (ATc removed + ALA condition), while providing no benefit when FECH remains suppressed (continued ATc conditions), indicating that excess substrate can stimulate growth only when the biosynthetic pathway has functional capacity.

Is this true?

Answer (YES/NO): YES